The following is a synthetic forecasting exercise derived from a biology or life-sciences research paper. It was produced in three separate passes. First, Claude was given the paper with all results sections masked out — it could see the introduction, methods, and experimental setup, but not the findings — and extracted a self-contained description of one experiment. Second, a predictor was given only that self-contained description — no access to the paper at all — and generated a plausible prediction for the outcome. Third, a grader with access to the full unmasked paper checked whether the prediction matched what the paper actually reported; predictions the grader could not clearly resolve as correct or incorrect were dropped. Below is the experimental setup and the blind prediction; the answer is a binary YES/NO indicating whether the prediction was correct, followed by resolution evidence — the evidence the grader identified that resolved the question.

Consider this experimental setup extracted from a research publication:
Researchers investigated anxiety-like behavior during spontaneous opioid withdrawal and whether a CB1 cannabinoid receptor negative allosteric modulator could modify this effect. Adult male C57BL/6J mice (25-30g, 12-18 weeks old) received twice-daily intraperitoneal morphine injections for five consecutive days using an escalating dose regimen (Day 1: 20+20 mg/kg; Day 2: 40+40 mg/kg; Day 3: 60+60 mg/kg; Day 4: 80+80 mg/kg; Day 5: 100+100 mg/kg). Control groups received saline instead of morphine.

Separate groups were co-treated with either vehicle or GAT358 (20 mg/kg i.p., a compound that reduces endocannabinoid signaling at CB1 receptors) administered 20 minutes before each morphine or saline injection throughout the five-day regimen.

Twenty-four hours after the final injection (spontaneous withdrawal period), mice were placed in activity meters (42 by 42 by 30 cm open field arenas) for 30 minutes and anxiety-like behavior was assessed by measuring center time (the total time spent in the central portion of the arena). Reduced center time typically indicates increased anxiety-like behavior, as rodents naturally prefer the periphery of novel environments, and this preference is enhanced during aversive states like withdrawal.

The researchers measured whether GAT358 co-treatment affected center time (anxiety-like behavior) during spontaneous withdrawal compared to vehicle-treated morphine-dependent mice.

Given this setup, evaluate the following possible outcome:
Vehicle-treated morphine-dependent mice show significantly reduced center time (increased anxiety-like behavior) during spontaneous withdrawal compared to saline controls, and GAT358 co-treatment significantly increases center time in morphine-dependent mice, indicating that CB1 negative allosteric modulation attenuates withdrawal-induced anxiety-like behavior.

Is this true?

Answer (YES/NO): NO